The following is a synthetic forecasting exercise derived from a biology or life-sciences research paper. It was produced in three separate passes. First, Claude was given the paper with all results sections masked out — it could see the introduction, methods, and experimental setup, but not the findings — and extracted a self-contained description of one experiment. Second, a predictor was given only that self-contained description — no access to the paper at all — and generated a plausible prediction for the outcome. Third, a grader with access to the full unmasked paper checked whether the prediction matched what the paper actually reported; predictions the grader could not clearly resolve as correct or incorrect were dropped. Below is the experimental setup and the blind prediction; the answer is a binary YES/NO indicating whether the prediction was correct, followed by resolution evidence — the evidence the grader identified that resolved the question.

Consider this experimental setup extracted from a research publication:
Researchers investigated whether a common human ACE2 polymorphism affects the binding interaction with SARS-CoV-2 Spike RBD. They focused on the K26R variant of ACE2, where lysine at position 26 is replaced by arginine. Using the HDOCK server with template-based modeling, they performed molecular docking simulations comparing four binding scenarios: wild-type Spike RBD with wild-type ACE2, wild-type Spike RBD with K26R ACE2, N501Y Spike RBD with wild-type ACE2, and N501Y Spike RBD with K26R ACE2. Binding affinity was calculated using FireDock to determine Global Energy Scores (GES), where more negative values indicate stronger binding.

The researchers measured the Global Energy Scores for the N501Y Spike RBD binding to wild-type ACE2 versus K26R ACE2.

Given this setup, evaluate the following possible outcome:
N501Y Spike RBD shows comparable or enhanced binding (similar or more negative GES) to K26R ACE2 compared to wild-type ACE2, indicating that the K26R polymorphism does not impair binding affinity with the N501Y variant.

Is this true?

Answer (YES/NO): NO